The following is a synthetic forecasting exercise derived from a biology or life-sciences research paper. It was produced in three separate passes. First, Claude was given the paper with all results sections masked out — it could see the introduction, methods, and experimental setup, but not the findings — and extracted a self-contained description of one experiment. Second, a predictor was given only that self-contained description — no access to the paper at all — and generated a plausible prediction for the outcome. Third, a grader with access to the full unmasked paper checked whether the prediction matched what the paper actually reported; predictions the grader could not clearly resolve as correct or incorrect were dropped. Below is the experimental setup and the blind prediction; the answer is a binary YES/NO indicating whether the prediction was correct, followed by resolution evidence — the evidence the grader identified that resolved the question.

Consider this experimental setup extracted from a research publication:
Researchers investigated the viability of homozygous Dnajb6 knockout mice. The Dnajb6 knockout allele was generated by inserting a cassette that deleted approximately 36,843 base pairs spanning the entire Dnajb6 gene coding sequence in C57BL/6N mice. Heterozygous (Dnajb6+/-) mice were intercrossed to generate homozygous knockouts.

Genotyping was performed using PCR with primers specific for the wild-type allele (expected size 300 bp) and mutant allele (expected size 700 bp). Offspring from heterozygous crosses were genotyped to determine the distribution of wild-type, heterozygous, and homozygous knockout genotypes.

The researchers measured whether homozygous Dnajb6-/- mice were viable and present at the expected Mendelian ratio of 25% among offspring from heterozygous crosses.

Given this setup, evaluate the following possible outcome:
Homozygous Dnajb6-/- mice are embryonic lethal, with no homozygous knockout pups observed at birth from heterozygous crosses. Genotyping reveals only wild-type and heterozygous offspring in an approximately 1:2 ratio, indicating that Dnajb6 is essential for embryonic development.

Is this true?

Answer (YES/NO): YES